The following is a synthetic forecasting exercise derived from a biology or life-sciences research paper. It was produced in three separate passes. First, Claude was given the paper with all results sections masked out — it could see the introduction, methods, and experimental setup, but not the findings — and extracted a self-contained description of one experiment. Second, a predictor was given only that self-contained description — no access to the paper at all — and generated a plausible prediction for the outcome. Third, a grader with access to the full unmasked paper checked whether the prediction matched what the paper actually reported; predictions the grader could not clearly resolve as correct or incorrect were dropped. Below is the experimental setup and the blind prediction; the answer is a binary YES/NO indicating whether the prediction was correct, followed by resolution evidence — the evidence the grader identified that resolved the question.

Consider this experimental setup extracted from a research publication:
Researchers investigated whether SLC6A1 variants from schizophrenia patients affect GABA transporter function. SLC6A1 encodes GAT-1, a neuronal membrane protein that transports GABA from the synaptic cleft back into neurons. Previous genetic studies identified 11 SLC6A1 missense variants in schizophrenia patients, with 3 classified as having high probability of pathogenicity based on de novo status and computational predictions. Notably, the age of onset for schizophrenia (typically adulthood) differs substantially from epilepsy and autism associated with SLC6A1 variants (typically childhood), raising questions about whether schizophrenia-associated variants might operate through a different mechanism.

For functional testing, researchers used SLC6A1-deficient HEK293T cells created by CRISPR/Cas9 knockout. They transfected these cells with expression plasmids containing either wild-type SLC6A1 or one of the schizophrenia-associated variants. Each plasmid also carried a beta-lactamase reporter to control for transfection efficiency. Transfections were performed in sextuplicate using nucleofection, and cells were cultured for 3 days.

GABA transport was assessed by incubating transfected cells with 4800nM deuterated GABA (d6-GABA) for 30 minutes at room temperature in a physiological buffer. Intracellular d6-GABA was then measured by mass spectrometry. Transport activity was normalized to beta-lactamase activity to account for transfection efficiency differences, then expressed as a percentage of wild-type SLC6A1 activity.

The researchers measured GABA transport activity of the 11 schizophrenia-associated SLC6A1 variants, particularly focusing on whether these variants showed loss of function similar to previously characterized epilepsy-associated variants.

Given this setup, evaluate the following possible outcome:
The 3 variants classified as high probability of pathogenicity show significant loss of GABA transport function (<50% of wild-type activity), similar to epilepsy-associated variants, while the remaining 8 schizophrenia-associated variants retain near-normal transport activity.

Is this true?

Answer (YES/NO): NO